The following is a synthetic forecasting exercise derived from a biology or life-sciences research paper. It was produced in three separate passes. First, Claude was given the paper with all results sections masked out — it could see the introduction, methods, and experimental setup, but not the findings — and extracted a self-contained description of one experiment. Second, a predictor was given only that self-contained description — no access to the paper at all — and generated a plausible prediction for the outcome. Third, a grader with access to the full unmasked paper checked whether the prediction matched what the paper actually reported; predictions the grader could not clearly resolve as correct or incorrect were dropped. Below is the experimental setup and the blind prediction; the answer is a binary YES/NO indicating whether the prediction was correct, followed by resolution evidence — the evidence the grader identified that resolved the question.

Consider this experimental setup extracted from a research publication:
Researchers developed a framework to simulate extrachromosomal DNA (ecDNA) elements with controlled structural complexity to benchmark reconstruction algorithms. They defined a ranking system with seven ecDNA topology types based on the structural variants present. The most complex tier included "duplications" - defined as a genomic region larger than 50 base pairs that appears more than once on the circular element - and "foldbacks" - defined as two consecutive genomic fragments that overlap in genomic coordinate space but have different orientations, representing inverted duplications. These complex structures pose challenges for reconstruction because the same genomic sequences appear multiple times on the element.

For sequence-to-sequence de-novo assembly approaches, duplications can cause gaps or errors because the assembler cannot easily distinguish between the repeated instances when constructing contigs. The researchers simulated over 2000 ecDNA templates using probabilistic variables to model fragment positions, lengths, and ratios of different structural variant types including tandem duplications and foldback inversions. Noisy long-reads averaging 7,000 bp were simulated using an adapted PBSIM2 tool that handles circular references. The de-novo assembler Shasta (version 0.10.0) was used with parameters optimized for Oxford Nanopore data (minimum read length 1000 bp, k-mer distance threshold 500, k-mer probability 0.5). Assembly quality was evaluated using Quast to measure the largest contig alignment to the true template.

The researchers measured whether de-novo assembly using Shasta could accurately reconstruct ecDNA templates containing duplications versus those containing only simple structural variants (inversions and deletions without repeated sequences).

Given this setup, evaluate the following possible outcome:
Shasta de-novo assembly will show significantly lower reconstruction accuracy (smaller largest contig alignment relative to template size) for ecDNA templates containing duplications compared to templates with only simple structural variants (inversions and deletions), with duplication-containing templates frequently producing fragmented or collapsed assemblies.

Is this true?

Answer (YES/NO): YES